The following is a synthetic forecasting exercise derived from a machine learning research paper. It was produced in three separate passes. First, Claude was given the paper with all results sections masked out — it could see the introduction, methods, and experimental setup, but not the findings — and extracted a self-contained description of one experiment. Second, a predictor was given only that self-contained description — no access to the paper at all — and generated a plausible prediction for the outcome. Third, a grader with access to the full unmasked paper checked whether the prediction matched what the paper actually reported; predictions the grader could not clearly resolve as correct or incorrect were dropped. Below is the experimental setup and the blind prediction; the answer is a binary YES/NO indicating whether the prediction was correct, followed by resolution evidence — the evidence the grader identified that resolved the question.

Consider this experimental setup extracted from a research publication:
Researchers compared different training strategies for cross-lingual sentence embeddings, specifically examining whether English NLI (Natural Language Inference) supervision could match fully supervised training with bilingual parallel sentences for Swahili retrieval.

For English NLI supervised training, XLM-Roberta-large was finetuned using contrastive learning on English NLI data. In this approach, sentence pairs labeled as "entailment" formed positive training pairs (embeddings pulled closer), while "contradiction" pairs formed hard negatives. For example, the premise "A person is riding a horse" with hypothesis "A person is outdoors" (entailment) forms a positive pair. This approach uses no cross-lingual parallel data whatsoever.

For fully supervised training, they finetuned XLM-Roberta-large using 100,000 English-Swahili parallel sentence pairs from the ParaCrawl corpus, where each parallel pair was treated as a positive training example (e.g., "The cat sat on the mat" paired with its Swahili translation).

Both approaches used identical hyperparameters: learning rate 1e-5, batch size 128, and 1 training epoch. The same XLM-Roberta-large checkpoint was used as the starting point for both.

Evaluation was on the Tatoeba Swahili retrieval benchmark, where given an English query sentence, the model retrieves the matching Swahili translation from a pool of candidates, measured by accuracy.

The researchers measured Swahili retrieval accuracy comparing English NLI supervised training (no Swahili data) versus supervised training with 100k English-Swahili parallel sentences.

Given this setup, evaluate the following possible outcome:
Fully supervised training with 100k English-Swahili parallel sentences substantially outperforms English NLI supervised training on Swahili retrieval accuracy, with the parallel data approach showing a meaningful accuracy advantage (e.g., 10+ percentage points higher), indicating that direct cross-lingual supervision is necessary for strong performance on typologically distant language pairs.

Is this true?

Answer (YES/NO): NO